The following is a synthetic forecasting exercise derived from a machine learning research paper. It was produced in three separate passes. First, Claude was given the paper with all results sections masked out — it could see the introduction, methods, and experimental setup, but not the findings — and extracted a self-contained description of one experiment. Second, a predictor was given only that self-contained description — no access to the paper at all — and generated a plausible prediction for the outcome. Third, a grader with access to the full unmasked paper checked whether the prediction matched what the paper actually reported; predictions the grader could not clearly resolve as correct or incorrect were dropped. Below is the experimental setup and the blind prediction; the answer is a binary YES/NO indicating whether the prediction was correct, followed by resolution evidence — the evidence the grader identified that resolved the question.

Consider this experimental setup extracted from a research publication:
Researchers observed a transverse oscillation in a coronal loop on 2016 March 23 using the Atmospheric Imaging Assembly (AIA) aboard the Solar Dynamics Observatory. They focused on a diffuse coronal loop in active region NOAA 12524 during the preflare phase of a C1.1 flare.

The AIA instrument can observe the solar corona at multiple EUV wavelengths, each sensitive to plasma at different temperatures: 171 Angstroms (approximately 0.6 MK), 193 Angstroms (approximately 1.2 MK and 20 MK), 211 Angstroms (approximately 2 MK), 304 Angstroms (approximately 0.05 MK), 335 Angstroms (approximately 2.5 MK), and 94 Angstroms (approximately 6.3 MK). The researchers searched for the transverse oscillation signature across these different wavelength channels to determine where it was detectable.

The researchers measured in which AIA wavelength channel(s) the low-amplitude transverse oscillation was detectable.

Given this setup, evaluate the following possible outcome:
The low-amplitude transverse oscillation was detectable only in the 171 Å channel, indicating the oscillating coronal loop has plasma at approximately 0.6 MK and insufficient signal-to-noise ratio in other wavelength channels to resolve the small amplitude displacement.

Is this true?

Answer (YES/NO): YES